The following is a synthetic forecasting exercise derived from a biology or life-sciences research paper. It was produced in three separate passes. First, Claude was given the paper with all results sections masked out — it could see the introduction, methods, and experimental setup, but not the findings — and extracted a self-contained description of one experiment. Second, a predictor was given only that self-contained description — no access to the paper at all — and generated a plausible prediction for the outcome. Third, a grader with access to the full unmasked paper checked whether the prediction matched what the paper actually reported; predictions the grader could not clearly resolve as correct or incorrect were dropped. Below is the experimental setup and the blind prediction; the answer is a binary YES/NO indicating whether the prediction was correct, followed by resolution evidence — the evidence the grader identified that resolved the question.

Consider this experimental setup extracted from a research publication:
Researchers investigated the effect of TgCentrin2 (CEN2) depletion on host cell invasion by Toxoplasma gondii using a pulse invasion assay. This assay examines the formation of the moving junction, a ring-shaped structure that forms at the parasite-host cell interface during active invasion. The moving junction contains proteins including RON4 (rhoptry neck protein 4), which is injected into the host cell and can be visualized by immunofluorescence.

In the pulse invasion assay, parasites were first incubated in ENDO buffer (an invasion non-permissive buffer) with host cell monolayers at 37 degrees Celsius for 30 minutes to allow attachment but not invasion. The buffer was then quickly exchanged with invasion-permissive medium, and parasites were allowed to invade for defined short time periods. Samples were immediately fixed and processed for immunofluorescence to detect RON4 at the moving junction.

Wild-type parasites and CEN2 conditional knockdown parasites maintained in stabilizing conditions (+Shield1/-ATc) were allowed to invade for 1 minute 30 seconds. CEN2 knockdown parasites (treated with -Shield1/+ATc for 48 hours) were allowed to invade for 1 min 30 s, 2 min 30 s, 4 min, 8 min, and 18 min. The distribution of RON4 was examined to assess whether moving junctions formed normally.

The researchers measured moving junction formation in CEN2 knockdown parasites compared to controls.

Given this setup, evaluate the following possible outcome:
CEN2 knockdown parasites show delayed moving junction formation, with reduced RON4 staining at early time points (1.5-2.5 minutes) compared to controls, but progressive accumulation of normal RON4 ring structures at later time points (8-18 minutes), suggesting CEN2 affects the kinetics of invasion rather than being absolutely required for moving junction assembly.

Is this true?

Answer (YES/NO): NO